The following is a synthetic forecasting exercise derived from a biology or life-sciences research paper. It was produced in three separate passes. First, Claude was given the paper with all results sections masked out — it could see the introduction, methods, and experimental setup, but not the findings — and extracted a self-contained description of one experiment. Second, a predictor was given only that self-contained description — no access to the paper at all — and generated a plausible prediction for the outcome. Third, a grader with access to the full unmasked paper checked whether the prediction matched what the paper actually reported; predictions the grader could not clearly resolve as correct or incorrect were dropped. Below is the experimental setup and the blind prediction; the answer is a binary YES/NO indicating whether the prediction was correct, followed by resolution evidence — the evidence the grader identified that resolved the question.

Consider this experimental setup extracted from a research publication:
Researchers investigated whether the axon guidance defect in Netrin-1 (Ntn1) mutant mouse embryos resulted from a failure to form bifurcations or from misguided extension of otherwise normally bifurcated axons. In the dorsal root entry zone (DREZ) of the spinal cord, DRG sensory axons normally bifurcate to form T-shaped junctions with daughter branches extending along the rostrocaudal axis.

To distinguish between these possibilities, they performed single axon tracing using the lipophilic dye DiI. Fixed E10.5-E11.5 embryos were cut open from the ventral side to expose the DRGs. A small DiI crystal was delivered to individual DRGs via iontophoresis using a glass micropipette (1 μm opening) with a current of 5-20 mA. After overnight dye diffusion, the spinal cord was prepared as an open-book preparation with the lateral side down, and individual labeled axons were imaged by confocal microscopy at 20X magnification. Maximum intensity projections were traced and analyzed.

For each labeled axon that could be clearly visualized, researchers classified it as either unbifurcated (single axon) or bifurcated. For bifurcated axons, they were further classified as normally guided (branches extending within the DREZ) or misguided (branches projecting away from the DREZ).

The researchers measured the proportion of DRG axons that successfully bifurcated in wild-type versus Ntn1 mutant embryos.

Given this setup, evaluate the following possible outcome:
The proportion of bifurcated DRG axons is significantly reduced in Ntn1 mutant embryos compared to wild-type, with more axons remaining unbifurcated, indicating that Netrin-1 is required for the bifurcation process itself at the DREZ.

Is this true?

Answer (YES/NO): NO